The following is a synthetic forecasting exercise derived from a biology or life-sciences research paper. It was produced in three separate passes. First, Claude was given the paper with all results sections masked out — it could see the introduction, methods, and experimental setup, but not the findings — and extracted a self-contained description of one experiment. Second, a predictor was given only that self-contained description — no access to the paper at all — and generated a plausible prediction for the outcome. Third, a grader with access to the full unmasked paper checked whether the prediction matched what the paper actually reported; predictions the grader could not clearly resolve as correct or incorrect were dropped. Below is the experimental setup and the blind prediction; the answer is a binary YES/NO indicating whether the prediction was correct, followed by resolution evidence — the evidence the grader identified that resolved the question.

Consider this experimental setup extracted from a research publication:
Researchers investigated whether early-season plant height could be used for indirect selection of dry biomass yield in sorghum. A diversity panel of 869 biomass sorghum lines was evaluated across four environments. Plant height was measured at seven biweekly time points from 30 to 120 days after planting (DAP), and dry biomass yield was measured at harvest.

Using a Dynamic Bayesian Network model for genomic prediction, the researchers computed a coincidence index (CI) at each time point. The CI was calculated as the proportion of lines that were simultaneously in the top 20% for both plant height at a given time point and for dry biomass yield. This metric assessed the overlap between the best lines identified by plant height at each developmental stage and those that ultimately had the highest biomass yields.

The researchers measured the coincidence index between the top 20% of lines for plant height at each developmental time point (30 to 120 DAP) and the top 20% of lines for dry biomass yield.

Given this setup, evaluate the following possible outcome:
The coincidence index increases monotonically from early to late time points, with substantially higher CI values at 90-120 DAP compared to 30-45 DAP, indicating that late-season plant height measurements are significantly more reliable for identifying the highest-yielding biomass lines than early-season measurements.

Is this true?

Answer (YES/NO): NO